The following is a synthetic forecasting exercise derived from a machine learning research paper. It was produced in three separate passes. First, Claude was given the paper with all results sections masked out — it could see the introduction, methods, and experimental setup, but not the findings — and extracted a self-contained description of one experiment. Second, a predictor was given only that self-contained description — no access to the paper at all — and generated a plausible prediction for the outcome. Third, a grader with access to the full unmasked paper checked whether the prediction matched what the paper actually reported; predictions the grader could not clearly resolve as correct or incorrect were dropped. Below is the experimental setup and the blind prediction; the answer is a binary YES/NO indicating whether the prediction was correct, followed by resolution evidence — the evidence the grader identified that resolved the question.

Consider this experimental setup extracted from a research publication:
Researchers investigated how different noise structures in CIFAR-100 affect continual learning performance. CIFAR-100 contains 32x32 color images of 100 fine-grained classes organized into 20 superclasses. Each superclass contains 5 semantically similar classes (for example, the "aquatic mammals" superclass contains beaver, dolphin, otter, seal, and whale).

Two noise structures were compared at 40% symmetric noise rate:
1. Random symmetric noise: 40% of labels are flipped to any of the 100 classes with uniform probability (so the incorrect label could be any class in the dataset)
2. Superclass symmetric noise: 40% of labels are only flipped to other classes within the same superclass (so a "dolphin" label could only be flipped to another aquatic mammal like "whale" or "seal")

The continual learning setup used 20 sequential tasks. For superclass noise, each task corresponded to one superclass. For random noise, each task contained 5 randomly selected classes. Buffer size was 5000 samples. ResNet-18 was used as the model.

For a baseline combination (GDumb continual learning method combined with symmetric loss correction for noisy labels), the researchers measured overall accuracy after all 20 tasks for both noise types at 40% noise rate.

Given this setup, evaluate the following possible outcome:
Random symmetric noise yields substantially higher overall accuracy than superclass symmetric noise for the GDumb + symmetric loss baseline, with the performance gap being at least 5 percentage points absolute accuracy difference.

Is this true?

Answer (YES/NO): NO